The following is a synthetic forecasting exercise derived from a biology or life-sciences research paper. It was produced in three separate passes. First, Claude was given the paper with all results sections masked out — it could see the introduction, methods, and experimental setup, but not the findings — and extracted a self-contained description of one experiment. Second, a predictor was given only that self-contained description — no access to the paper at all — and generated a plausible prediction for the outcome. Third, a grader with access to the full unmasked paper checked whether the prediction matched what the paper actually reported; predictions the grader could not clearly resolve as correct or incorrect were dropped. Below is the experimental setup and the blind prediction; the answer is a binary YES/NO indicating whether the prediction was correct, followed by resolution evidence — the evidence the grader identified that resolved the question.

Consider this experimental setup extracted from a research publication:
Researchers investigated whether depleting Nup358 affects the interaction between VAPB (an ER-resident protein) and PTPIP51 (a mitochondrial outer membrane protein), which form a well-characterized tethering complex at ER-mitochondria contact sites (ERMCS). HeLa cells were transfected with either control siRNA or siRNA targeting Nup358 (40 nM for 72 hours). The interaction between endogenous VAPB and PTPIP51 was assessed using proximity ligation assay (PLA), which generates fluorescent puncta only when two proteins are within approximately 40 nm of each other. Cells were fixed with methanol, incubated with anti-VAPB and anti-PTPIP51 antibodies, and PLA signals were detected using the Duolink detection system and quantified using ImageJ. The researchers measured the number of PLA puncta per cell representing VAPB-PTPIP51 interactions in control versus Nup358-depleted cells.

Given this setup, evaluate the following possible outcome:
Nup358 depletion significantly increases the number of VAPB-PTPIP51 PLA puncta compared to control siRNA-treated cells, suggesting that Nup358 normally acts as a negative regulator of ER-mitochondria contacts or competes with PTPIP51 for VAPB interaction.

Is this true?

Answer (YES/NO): YES